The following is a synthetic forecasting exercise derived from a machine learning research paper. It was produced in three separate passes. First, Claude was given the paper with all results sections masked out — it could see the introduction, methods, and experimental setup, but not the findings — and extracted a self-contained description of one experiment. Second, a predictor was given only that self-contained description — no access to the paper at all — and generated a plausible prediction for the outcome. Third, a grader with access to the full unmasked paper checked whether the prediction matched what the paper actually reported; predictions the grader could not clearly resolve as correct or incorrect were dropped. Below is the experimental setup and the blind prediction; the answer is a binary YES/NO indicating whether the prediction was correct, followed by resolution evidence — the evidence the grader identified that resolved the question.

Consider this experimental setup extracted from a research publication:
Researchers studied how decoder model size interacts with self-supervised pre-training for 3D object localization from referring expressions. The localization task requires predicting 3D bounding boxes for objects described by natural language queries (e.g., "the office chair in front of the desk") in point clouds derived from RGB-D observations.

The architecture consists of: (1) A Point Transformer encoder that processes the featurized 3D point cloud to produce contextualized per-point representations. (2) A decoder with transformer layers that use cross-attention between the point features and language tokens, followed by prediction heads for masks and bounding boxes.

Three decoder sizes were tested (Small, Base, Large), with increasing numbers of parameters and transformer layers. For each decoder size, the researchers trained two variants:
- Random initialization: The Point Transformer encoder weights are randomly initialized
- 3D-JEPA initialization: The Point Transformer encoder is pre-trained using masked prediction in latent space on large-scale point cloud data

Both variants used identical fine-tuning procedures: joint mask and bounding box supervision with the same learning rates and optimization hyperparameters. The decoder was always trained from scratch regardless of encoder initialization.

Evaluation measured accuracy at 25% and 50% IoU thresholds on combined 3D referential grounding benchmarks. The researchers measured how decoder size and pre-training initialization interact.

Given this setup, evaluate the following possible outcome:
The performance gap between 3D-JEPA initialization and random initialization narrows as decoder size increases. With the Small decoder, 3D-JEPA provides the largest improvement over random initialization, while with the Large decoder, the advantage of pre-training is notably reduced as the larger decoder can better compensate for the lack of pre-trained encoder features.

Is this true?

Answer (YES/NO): NO